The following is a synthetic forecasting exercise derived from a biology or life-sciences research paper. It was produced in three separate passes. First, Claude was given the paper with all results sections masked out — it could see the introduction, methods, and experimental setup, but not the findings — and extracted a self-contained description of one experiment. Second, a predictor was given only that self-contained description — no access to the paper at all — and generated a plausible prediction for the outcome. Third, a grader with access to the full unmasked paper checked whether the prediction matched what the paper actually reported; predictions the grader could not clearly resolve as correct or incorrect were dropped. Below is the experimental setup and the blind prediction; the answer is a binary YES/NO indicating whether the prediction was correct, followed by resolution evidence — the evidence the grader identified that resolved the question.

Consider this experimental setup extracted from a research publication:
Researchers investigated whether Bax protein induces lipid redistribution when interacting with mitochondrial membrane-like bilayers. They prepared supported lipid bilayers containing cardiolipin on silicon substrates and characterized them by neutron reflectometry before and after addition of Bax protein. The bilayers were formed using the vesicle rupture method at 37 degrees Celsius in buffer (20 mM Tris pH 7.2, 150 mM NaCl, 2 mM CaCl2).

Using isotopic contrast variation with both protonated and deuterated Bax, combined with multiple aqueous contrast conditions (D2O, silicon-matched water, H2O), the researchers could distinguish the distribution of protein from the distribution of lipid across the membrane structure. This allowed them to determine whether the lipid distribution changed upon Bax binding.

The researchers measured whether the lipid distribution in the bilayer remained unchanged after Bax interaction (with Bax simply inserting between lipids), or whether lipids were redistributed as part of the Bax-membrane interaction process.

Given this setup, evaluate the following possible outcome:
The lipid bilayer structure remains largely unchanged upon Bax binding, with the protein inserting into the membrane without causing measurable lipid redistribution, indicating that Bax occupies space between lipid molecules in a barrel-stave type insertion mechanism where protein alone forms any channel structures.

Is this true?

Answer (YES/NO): NO